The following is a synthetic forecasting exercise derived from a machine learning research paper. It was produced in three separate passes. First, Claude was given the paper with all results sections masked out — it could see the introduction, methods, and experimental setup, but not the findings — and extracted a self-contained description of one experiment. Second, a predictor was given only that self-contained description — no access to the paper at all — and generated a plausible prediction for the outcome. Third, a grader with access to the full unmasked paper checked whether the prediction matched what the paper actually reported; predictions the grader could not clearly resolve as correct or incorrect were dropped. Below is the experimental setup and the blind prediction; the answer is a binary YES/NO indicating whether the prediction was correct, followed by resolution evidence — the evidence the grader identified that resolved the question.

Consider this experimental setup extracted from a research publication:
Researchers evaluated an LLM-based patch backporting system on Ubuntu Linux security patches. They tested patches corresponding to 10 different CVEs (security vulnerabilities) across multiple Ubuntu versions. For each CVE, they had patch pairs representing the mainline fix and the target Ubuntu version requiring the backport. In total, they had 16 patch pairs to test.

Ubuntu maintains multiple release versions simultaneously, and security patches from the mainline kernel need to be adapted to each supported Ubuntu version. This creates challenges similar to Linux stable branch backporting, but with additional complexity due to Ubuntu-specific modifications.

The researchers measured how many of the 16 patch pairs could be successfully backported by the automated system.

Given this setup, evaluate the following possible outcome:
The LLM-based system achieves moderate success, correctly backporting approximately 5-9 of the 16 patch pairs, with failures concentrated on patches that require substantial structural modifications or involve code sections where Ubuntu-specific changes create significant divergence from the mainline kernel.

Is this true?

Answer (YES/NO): NO